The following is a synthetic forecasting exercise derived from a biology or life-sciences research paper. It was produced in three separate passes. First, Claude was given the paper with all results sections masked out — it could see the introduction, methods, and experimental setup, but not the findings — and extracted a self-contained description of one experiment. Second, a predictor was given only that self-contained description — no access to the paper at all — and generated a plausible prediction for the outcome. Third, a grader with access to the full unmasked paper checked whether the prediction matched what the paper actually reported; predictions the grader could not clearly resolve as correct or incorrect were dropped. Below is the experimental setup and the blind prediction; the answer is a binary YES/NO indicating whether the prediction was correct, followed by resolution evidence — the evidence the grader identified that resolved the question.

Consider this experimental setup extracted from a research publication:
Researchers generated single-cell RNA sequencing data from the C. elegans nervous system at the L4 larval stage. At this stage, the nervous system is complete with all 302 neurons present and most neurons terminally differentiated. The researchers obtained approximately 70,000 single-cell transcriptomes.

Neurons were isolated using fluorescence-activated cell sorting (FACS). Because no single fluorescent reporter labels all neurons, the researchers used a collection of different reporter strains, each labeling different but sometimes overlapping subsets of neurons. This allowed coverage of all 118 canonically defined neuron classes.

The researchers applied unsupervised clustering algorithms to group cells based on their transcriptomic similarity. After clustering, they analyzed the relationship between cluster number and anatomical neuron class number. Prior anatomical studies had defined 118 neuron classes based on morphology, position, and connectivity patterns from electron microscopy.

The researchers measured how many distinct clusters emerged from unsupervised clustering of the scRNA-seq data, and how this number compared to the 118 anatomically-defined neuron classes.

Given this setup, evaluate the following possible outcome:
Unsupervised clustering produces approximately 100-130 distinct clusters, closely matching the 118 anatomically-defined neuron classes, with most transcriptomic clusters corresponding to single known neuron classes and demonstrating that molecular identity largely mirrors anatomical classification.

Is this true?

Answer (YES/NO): YES